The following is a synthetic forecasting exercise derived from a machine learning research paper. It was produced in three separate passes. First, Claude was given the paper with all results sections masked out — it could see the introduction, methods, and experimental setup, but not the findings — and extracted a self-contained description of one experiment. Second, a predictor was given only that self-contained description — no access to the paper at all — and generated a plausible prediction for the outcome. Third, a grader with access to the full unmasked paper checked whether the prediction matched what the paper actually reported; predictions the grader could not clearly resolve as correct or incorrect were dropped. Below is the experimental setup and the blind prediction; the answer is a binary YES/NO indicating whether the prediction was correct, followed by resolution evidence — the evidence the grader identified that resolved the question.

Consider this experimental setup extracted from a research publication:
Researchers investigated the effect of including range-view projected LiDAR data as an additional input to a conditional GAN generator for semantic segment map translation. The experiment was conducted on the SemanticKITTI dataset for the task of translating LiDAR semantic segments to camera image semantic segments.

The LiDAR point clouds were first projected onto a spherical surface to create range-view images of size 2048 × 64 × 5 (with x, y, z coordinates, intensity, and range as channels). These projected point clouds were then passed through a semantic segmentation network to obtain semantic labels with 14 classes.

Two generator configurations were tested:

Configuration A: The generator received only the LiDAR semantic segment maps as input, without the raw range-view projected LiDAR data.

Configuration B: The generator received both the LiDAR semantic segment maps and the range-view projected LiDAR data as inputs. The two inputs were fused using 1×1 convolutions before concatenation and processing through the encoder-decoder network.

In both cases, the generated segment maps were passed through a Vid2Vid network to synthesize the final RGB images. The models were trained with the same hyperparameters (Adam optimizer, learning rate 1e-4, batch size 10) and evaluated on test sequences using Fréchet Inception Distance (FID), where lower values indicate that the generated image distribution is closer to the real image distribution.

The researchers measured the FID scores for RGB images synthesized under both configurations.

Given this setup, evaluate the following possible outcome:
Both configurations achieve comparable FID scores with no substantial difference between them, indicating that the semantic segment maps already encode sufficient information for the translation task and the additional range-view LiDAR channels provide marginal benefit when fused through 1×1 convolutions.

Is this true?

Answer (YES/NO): NO